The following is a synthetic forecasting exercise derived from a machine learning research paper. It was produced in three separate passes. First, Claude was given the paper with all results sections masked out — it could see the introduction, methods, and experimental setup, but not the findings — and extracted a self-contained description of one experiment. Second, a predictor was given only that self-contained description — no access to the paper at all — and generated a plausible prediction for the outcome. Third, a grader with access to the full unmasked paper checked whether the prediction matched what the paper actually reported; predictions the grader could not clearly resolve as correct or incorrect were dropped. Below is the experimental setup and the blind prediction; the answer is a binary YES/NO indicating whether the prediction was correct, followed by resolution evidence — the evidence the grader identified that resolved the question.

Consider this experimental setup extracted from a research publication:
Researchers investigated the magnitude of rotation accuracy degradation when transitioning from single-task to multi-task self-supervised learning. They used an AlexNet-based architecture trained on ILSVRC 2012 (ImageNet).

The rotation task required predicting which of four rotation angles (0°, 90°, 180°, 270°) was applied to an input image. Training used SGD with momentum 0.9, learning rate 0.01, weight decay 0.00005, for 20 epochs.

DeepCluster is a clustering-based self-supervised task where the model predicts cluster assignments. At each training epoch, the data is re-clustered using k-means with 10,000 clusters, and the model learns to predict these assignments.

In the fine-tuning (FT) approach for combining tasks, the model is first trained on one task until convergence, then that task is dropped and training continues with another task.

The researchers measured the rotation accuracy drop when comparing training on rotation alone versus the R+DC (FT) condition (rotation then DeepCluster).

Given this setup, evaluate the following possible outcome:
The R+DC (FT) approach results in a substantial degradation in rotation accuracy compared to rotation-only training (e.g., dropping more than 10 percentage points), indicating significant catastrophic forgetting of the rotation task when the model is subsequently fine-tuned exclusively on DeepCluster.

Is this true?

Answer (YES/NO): NO